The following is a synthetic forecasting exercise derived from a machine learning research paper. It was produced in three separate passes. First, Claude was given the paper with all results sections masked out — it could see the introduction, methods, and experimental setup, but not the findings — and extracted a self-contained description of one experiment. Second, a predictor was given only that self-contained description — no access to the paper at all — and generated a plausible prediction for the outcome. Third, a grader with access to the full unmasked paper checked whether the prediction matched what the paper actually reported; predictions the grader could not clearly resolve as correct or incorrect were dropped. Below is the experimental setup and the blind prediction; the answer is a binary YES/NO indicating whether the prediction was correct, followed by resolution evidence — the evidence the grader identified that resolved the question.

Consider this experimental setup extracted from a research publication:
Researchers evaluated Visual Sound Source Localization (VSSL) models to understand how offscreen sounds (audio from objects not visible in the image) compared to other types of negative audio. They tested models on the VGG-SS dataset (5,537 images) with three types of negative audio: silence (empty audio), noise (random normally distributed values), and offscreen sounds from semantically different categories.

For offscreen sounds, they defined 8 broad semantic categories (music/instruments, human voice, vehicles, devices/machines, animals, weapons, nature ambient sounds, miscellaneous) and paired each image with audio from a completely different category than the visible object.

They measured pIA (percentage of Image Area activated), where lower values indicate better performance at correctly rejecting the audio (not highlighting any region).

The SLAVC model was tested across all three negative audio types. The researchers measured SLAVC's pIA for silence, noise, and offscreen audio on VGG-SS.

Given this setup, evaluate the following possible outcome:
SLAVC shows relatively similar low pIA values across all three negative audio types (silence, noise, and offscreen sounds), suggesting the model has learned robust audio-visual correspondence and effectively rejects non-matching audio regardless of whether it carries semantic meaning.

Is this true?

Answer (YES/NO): NO